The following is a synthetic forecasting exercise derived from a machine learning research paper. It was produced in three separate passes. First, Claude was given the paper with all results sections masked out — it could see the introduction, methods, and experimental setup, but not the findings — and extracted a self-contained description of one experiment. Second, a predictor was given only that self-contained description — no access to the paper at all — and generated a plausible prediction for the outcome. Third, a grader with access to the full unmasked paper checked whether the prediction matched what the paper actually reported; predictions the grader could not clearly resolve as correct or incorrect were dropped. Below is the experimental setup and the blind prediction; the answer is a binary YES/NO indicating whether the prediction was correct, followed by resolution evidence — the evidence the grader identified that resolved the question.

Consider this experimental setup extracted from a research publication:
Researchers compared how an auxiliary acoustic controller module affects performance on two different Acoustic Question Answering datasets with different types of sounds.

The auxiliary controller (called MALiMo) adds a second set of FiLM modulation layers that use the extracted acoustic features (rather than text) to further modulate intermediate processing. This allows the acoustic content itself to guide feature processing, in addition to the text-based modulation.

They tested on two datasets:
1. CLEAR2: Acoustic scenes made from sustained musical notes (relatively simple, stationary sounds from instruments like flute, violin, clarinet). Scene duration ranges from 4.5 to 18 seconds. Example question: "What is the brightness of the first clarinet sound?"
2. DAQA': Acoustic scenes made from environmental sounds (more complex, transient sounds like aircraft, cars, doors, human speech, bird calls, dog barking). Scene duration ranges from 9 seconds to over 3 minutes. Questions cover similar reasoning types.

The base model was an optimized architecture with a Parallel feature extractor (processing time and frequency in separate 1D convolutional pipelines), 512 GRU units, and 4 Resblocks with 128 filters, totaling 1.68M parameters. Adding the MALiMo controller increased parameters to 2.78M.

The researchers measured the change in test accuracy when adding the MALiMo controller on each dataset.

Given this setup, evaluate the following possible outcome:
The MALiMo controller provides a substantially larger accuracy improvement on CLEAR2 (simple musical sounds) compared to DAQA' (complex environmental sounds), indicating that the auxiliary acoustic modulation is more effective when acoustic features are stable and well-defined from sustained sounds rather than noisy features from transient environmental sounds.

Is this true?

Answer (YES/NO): NO